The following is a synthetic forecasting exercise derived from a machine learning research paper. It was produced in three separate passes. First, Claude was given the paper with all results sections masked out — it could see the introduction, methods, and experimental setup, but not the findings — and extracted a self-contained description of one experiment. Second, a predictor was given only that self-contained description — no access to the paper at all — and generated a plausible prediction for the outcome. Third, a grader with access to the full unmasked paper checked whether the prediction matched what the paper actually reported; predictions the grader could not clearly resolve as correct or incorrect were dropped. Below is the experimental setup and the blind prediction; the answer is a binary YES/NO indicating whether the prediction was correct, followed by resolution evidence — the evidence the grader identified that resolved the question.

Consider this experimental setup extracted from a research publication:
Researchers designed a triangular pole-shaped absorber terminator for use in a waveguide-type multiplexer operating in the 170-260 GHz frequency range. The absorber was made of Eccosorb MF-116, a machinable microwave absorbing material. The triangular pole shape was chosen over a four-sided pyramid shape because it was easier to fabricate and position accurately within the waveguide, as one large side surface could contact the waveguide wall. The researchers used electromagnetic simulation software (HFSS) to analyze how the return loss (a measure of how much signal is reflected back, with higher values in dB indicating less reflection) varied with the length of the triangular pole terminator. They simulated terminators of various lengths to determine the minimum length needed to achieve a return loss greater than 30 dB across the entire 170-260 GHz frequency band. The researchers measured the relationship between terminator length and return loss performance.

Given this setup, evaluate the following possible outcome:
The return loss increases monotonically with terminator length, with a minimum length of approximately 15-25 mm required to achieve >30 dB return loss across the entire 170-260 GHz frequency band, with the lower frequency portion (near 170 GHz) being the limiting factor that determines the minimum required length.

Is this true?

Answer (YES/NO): NO